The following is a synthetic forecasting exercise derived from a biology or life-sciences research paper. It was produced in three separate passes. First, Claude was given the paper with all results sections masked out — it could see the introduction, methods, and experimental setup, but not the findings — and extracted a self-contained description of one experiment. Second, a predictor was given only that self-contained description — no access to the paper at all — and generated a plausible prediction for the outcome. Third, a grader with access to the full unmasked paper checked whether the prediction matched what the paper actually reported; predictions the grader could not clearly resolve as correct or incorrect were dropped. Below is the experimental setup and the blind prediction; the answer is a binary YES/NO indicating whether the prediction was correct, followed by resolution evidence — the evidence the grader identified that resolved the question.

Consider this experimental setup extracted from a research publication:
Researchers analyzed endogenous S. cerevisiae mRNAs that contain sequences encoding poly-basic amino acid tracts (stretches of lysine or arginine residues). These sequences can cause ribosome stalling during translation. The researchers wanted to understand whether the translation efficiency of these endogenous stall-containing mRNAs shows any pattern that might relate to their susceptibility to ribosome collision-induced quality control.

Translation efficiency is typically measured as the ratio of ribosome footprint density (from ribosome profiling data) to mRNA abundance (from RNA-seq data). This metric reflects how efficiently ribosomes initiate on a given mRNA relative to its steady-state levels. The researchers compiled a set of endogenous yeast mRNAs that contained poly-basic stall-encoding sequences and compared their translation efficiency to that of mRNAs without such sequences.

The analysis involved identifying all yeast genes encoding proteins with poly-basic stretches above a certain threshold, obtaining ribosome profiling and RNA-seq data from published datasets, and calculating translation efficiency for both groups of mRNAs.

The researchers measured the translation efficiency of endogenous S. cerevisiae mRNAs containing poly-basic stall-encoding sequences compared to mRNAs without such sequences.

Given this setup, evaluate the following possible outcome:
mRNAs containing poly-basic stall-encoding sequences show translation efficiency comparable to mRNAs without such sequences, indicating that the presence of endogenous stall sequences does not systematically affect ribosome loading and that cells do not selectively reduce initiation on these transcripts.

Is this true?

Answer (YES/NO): NO